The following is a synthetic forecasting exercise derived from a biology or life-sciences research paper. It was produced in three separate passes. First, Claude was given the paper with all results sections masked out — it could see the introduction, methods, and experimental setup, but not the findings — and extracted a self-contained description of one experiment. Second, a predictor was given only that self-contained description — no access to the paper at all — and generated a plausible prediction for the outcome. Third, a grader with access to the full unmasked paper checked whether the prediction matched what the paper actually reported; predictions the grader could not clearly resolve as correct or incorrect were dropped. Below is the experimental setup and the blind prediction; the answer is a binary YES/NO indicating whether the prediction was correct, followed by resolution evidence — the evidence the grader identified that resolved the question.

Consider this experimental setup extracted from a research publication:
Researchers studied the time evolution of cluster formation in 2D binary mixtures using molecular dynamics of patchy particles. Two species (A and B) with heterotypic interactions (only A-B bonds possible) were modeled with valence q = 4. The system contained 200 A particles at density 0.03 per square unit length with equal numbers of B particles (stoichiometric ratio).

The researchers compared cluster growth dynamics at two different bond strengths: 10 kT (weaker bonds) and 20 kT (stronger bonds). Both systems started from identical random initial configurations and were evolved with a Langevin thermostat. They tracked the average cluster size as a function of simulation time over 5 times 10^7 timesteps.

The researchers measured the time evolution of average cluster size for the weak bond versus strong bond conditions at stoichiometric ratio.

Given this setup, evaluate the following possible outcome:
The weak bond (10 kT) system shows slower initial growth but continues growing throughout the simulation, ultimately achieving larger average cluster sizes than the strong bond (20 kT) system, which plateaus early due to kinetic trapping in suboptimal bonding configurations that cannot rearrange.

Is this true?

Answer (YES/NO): NO